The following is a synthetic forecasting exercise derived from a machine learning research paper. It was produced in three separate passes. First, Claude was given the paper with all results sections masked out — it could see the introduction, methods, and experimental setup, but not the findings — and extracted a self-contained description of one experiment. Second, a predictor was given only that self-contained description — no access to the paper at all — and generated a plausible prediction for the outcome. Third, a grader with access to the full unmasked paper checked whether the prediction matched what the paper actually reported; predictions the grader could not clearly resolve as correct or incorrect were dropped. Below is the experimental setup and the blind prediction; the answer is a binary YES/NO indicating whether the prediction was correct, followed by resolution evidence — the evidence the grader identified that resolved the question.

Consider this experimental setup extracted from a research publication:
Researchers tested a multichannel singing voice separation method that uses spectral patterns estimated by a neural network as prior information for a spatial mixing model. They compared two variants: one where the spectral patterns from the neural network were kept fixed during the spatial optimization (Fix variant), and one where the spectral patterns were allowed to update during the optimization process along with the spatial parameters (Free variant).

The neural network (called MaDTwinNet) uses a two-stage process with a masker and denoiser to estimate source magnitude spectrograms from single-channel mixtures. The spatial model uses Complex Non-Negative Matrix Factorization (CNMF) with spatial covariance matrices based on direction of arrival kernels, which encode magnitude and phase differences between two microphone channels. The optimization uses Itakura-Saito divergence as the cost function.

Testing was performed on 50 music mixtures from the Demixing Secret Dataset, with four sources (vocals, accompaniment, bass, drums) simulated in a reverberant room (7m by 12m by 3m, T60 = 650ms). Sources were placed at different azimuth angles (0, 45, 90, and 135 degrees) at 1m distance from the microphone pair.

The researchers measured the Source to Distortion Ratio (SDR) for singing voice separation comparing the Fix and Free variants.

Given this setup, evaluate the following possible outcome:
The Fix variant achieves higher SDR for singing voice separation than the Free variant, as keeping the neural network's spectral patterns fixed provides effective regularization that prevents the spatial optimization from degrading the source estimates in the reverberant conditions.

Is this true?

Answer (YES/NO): NO